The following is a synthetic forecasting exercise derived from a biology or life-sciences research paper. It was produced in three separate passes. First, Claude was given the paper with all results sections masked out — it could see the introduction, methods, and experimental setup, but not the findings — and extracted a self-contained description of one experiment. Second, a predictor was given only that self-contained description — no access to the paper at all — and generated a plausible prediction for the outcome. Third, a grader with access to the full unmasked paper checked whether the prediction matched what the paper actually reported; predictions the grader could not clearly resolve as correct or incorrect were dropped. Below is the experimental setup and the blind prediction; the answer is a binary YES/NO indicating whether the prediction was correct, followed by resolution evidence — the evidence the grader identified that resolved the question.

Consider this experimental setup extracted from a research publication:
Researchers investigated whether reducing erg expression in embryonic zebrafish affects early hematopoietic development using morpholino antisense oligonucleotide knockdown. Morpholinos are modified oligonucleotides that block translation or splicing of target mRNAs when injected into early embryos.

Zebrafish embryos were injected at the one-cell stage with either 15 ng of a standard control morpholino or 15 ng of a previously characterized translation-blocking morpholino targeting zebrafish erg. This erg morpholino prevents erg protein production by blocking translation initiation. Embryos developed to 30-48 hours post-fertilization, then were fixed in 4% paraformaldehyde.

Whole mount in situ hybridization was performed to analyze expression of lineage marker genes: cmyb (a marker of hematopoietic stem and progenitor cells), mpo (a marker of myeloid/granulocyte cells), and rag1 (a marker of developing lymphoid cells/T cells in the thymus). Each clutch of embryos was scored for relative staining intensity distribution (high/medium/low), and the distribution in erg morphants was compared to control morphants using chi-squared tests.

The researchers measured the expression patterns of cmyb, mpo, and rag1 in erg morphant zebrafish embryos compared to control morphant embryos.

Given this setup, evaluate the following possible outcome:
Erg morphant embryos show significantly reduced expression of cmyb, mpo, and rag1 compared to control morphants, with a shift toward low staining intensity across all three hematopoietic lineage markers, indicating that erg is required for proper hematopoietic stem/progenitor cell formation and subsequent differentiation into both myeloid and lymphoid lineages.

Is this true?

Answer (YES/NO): NO